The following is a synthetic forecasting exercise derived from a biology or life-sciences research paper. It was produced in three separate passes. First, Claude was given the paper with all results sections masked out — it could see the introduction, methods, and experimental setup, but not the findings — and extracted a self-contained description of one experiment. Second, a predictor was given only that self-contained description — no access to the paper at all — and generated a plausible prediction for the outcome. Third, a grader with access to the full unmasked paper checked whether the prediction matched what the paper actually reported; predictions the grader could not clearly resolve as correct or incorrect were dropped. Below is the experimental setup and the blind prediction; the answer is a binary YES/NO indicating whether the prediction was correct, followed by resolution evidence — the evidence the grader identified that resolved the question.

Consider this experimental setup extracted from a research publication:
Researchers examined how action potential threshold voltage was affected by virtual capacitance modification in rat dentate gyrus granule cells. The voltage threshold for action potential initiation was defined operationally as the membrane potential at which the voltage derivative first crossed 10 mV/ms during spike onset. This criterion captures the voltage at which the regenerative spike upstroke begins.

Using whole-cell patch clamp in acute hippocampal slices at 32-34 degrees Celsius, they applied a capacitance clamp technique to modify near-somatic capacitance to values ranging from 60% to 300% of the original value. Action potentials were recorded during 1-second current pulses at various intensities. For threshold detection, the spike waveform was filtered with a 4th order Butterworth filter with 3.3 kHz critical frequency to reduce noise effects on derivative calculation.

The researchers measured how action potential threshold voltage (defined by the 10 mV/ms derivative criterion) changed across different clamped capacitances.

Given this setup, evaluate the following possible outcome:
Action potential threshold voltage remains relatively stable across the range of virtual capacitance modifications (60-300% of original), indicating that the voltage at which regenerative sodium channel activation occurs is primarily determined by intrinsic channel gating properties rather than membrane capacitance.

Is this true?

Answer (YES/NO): YES